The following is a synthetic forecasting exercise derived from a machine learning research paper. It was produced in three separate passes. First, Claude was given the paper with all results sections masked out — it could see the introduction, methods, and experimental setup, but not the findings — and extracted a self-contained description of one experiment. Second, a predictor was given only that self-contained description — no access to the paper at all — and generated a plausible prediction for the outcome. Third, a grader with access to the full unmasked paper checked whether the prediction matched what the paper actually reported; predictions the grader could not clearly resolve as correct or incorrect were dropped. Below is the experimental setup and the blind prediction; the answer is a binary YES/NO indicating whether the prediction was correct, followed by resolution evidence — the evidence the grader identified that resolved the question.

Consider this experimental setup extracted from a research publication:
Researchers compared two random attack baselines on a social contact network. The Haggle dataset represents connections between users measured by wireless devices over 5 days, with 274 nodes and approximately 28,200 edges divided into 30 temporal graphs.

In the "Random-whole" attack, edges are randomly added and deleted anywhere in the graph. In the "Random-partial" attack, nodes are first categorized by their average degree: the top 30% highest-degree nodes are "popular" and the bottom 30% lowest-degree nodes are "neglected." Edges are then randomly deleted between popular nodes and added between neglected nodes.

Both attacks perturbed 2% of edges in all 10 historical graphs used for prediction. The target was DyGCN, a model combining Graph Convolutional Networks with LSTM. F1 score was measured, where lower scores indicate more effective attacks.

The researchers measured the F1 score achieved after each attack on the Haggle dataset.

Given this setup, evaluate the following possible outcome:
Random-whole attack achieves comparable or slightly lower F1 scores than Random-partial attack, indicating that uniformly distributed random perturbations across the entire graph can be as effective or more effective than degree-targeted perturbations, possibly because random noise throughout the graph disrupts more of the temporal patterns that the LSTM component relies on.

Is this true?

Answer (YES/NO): NO